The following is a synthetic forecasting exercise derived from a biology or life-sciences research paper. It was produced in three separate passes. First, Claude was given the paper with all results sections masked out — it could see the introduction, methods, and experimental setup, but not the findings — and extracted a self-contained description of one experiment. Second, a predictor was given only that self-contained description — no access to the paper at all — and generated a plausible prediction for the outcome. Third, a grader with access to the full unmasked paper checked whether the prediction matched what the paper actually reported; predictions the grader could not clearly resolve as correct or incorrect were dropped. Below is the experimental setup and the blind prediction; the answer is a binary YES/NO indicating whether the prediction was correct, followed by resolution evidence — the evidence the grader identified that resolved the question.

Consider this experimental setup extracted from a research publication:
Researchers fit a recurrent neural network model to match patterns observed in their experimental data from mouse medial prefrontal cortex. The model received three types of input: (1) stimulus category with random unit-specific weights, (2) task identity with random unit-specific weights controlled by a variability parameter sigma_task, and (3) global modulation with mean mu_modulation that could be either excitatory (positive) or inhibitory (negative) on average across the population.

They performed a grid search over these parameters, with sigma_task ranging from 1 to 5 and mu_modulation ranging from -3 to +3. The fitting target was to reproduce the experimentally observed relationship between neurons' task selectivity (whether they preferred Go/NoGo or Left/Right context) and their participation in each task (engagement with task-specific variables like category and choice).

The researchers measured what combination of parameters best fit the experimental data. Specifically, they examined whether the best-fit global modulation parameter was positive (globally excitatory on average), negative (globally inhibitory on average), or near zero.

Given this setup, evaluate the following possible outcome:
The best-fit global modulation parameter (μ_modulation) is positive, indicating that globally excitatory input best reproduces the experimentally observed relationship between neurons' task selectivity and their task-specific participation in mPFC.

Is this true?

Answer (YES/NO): NO